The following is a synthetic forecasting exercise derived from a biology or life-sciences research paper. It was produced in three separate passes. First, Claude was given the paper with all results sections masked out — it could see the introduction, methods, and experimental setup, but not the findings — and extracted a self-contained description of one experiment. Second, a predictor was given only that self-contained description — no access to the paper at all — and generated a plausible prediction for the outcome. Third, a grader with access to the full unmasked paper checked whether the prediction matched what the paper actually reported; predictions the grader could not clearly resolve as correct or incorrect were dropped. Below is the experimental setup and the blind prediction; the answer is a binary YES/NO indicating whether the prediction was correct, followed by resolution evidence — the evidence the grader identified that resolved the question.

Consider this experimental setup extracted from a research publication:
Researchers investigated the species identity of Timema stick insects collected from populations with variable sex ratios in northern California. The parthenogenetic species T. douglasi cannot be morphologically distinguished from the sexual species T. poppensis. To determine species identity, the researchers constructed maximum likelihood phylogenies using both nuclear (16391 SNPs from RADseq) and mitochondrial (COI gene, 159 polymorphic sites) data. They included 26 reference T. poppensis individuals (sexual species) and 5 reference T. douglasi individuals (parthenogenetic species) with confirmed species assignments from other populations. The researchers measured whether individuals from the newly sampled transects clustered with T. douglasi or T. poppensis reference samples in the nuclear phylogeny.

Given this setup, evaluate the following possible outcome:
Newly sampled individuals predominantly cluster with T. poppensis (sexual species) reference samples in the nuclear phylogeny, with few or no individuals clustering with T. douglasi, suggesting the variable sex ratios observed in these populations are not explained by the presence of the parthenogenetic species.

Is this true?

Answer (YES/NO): NO